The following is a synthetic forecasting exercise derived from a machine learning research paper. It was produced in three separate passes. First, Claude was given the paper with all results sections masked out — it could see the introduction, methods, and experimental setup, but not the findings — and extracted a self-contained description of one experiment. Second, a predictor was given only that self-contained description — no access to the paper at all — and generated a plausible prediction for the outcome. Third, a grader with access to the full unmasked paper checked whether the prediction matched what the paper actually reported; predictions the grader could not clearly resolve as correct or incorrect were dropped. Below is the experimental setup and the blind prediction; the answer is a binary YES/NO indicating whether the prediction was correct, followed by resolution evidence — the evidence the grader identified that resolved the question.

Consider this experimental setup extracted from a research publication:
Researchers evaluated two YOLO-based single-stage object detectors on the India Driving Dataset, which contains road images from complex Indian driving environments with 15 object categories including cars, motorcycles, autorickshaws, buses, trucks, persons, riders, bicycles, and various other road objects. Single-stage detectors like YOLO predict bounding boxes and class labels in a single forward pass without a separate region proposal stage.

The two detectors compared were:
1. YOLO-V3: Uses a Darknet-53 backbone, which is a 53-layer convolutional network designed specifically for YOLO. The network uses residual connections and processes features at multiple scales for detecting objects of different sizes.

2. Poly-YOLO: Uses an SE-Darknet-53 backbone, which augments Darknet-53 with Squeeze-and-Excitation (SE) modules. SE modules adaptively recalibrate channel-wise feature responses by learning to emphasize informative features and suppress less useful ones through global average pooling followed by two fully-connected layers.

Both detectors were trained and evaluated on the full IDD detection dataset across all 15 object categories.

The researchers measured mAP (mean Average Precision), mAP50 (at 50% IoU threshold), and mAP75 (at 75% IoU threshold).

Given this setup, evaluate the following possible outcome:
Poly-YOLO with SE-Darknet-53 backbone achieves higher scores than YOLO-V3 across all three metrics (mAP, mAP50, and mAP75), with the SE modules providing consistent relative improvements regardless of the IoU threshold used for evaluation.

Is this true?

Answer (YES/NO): NO